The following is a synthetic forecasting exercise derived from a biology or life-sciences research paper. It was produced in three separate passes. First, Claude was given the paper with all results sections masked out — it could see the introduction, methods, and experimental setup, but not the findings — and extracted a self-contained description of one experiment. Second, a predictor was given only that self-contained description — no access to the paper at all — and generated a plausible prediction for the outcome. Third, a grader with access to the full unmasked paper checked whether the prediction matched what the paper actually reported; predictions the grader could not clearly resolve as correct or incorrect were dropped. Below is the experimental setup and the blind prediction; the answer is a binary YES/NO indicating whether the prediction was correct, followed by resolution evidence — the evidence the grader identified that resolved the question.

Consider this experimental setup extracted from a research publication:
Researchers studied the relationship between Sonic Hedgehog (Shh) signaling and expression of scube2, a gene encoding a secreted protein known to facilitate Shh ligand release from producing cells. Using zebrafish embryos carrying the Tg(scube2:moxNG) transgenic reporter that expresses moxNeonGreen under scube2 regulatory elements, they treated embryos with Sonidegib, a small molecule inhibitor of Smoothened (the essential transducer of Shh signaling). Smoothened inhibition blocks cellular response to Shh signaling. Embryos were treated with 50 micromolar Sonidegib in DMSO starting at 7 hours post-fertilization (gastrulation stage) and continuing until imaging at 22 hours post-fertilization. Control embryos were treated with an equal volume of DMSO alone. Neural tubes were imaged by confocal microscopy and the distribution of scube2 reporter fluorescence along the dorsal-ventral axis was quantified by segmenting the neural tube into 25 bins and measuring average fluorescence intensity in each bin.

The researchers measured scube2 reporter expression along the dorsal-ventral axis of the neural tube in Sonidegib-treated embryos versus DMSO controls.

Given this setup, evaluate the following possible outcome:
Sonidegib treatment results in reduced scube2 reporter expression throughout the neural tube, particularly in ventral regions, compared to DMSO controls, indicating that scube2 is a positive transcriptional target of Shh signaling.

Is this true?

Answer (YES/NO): NO